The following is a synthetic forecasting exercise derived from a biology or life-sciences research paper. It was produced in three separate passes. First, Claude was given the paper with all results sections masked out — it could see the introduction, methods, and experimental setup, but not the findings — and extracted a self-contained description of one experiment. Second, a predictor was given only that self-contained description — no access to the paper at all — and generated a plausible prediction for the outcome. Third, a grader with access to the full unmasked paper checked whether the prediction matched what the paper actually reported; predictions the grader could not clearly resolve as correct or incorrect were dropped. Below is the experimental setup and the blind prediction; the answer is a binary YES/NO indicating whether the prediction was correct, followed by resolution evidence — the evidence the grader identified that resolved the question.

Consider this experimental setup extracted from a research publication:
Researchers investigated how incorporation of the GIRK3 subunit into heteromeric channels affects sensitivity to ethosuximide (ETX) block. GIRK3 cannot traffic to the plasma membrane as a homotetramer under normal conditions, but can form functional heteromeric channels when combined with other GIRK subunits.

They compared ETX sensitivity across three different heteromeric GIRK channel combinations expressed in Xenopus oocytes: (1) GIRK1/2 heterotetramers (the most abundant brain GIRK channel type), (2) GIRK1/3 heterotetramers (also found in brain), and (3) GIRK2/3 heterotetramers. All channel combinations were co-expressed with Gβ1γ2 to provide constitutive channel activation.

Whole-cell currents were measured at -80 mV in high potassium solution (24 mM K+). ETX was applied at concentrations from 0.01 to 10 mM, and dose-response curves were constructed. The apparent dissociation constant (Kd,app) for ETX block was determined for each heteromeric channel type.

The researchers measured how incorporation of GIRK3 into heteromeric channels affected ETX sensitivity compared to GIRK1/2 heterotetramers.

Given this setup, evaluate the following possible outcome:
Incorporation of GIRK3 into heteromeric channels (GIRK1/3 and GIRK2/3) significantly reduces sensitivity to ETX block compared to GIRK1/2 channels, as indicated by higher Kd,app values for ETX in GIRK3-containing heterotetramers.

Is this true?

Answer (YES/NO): YES